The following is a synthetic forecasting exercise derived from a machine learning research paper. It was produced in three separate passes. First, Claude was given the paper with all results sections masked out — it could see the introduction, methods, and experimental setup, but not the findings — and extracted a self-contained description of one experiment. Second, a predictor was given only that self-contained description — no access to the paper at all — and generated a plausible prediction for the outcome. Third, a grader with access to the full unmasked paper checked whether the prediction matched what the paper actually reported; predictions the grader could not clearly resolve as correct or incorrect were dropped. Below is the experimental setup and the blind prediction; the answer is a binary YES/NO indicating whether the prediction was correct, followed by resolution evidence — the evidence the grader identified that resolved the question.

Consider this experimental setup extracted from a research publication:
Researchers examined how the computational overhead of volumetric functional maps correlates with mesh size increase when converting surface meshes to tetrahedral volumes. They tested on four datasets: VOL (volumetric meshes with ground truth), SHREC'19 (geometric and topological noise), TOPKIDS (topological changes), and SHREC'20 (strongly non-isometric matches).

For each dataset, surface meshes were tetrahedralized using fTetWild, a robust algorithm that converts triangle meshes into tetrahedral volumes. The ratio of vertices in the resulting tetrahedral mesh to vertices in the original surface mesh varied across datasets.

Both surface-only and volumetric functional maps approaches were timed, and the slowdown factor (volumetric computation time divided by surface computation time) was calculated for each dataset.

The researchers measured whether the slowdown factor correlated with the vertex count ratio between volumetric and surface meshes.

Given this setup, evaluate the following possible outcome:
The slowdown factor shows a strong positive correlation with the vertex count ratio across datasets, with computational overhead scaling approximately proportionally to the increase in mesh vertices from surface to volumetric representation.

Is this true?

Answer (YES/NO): YES